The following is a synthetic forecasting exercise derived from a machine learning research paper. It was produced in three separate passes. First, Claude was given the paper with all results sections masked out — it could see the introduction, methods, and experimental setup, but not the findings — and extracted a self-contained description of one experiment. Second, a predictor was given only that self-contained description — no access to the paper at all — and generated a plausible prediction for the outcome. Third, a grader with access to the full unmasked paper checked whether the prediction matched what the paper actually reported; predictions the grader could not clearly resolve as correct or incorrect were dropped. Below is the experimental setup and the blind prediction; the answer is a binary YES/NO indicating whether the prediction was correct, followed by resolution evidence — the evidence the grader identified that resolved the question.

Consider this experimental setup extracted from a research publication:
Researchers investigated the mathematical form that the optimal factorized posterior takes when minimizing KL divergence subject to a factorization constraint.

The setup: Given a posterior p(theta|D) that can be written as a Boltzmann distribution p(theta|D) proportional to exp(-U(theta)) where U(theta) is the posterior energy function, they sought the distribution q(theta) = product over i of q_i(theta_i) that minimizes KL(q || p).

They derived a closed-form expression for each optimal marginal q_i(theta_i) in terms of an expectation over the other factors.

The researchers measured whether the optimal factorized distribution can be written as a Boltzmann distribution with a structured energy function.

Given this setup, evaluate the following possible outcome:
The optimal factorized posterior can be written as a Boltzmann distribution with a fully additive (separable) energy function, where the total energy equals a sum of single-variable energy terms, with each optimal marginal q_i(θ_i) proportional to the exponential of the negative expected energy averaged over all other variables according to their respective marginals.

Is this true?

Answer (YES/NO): YES